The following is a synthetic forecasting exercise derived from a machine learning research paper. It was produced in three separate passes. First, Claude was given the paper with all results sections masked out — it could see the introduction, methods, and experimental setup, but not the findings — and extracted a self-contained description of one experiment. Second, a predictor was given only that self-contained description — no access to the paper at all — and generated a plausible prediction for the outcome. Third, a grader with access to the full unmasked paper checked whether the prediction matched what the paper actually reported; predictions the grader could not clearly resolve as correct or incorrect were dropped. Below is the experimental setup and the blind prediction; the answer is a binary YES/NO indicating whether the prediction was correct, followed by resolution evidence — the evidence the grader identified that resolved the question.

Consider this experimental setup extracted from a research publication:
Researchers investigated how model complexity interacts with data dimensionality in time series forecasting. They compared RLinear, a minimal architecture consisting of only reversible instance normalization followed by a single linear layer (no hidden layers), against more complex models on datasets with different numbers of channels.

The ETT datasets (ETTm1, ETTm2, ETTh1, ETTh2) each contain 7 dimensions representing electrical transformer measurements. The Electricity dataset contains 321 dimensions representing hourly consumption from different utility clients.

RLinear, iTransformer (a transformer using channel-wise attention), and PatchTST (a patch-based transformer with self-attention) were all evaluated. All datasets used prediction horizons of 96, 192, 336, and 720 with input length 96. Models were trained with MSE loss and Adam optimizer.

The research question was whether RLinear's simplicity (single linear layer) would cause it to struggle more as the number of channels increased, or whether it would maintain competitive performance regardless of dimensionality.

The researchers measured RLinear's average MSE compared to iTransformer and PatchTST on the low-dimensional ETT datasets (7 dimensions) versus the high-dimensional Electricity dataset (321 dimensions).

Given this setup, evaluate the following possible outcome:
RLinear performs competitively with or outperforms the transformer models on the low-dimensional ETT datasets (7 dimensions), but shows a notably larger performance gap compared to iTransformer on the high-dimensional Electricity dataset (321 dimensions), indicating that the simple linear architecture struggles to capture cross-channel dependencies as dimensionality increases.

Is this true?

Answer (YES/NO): YES